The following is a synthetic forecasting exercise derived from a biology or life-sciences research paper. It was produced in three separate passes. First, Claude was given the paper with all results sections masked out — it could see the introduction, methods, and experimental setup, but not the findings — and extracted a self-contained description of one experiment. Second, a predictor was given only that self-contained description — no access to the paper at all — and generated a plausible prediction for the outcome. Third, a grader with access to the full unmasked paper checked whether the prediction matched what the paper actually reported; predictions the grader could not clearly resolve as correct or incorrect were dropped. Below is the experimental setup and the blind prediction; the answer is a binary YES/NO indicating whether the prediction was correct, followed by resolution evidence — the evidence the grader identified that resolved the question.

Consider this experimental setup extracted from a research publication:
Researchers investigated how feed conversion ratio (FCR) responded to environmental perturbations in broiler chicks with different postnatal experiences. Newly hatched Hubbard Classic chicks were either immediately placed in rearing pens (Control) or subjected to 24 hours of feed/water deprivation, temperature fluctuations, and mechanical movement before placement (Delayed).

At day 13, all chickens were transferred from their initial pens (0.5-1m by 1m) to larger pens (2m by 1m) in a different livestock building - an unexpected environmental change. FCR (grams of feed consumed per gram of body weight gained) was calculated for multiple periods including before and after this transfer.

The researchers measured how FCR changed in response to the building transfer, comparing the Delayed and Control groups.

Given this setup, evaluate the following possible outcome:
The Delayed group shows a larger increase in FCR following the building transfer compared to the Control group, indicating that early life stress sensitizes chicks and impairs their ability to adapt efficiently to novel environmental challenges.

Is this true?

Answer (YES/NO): YES